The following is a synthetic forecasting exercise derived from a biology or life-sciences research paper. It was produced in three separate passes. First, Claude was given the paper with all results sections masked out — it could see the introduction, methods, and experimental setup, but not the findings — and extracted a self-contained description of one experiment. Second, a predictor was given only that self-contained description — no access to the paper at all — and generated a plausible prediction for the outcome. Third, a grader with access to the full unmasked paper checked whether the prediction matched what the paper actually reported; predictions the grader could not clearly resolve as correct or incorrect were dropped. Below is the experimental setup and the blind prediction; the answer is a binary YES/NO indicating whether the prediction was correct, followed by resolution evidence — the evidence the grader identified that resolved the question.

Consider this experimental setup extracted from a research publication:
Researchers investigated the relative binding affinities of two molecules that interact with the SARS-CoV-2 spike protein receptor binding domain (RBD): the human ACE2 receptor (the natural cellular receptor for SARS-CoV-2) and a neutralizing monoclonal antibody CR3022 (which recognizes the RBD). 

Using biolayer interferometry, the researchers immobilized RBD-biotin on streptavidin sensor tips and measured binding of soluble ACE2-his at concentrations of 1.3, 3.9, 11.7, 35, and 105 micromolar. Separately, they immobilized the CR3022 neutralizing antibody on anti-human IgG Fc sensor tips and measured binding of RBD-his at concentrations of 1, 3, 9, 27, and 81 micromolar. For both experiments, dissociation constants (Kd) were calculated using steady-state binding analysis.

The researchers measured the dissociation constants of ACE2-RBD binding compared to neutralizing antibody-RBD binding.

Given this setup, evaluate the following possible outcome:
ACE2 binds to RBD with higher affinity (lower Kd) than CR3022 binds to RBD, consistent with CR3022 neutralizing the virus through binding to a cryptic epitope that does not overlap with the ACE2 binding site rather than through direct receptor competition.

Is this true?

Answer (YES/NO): NO